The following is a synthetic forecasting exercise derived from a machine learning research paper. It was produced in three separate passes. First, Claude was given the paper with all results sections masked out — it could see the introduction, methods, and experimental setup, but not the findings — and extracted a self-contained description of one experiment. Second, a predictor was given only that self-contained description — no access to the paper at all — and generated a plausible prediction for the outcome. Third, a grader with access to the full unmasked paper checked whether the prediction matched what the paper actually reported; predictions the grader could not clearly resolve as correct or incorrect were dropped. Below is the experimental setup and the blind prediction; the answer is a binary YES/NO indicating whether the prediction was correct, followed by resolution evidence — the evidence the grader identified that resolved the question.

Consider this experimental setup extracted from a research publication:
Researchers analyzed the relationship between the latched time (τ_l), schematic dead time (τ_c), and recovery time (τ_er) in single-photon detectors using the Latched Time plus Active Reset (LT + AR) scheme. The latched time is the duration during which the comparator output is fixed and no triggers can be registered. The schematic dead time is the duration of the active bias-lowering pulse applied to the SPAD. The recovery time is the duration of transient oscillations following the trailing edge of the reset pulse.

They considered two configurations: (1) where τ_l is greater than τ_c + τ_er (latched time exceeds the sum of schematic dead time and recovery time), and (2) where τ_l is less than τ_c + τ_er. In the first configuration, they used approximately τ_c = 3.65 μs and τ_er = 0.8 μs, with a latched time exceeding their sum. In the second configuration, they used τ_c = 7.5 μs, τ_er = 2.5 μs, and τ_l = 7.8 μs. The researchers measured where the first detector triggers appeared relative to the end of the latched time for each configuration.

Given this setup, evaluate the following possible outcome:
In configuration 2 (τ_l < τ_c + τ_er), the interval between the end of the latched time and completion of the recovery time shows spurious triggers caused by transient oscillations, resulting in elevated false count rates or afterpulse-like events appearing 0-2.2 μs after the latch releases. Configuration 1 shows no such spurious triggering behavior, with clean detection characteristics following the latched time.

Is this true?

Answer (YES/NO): NO